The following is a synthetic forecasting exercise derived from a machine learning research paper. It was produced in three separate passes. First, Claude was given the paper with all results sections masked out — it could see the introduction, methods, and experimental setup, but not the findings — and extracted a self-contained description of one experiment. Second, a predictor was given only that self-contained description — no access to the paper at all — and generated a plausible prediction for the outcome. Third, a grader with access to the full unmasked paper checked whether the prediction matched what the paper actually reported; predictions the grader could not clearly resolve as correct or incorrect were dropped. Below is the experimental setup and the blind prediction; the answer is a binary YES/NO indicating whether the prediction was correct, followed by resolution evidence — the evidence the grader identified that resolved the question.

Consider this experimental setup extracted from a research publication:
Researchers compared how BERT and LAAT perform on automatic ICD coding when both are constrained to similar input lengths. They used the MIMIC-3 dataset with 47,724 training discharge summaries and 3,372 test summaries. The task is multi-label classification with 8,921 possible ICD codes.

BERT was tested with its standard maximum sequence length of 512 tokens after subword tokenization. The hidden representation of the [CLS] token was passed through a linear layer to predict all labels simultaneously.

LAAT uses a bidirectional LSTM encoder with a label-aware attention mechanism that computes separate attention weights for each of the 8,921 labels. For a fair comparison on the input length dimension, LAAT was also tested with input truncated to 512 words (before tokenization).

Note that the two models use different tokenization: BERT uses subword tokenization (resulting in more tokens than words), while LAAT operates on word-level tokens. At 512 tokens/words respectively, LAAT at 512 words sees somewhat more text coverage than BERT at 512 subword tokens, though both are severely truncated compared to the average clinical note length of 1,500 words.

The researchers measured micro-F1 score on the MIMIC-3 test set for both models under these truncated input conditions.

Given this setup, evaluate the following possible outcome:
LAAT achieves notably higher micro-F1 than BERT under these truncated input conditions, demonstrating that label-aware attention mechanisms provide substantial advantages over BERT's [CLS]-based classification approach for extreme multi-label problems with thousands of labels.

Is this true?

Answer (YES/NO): YES